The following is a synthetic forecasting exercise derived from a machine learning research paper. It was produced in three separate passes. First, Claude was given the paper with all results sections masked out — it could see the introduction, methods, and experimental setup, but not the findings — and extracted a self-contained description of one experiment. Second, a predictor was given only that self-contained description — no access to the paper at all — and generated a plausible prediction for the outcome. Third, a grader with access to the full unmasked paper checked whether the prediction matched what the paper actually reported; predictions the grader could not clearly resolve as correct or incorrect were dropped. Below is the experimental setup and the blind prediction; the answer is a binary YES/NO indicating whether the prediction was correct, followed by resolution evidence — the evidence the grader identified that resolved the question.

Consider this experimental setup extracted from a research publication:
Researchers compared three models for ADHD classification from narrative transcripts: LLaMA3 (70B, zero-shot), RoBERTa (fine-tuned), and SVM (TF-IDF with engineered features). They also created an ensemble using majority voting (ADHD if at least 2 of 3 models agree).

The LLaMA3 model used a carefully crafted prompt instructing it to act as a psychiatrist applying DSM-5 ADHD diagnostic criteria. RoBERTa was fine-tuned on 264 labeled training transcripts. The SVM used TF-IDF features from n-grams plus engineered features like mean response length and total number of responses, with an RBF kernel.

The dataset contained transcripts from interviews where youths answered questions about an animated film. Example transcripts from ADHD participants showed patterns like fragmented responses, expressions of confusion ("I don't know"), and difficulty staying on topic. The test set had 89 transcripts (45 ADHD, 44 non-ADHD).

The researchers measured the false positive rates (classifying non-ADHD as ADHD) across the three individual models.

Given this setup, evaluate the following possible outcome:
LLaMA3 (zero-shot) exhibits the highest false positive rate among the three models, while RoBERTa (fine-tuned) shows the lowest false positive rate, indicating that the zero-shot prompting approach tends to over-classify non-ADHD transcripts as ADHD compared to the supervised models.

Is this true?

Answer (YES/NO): NO